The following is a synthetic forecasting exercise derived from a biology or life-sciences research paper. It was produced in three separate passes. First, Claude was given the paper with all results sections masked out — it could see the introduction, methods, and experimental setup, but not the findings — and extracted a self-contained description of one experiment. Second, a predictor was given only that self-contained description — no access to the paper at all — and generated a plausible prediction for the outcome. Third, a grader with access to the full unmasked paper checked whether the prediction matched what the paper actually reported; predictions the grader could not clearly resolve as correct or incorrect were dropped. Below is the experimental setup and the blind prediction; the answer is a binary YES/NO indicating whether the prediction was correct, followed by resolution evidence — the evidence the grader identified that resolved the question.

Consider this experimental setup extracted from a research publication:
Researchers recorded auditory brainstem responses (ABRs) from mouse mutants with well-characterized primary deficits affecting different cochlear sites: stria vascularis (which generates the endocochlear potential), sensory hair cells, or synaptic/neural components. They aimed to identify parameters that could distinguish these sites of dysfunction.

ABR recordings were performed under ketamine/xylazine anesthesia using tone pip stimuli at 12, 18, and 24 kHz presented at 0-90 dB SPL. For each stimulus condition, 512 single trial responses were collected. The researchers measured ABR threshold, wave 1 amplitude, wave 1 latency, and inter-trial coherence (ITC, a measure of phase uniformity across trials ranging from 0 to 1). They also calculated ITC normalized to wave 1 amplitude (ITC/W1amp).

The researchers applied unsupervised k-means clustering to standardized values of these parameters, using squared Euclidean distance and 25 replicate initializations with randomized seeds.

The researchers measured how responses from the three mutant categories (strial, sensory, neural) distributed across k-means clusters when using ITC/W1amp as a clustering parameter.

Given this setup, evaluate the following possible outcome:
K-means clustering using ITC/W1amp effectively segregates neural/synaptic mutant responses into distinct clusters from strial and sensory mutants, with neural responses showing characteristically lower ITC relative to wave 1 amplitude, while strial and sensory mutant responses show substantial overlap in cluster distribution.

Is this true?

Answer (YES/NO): NO